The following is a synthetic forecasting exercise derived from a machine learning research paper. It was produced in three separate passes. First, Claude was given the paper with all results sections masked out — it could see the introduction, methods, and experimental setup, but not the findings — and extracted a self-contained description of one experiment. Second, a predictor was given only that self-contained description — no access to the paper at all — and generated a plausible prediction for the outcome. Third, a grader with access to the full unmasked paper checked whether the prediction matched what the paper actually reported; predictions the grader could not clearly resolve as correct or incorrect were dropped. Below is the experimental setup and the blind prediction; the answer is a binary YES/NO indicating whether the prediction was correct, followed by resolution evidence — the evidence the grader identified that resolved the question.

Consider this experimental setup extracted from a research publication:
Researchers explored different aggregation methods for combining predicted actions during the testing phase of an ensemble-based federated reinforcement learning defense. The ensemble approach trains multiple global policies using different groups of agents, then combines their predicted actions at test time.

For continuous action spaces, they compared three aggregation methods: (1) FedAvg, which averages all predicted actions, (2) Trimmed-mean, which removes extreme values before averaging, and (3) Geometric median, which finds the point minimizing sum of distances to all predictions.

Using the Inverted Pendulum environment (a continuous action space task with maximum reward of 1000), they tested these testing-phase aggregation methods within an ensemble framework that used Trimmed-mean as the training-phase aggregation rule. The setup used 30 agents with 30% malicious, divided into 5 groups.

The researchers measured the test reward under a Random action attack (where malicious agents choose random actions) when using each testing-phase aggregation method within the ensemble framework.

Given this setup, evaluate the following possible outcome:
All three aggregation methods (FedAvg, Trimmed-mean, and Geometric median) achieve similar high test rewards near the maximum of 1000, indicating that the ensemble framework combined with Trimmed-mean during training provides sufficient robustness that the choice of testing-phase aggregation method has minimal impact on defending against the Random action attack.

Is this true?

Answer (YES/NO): NO